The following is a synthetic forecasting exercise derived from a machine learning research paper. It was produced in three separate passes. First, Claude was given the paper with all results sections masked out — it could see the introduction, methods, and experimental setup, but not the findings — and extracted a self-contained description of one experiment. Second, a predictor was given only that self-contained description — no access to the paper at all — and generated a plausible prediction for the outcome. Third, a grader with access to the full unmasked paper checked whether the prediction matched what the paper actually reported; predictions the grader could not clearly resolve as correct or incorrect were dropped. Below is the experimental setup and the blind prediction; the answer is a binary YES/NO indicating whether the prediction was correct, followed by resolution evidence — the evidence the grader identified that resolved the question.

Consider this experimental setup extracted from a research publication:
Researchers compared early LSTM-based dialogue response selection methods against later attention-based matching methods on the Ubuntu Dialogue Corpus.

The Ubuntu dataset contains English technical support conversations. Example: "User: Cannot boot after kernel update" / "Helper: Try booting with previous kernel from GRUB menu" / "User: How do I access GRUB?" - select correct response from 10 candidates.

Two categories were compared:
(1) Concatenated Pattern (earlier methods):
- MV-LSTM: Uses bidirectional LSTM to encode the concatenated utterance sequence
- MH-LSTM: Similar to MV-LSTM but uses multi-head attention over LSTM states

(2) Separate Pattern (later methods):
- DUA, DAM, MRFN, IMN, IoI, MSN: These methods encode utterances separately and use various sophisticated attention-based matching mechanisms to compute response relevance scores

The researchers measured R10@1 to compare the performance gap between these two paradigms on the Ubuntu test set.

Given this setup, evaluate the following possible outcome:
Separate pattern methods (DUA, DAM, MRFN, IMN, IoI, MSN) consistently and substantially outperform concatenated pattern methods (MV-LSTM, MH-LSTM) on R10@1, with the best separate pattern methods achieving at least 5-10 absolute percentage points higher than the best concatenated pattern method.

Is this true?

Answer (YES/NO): YES